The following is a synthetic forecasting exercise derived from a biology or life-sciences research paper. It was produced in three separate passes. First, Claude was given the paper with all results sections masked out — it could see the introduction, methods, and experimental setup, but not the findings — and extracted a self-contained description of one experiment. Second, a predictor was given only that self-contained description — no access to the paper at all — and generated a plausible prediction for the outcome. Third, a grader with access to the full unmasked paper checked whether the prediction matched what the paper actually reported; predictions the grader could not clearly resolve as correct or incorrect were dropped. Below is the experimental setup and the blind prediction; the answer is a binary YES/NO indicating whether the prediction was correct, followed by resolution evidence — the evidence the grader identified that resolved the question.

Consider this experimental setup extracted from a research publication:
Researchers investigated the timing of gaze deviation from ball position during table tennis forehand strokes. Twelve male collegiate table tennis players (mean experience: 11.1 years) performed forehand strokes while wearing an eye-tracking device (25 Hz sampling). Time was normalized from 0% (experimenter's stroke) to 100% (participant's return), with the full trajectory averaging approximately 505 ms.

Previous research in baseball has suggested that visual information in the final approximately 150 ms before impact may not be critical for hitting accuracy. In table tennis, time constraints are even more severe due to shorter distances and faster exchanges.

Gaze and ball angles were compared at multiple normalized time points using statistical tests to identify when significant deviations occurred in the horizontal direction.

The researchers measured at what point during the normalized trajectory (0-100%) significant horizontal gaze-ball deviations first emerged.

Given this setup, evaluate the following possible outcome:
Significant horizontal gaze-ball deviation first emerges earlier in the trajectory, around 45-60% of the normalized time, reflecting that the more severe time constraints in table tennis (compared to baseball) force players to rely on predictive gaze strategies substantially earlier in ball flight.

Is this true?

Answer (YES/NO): NO